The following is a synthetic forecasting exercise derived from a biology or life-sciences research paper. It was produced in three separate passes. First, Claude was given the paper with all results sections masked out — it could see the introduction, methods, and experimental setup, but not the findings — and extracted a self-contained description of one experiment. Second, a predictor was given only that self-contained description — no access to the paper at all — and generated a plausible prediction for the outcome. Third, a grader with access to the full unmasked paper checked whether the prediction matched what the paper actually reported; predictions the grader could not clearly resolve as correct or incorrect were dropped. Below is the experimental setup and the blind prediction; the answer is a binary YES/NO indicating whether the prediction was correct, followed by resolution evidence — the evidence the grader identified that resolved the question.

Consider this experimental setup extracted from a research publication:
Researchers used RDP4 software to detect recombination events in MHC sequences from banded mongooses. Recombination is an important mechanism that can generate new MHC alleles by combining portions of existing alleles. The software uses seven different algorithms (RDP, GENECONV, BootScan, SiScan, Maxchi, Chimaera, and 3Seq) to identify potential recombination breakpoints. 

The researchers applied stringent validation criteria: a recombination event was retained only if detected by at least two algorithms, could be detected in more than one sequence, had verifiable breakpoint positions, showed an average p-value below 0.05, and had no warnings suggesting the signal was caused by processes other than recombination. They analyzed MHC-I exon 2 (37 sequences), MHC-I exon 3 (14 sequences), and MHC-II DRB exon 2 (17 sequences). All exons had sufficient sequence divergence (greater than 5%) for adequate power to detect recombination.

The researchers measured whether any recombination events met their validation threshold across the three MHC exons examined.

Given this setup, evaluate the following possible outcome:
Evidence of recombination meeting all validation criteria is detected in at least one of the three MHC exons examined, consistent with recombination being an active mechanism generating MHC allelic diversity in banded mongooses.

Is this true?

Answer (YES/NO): NO